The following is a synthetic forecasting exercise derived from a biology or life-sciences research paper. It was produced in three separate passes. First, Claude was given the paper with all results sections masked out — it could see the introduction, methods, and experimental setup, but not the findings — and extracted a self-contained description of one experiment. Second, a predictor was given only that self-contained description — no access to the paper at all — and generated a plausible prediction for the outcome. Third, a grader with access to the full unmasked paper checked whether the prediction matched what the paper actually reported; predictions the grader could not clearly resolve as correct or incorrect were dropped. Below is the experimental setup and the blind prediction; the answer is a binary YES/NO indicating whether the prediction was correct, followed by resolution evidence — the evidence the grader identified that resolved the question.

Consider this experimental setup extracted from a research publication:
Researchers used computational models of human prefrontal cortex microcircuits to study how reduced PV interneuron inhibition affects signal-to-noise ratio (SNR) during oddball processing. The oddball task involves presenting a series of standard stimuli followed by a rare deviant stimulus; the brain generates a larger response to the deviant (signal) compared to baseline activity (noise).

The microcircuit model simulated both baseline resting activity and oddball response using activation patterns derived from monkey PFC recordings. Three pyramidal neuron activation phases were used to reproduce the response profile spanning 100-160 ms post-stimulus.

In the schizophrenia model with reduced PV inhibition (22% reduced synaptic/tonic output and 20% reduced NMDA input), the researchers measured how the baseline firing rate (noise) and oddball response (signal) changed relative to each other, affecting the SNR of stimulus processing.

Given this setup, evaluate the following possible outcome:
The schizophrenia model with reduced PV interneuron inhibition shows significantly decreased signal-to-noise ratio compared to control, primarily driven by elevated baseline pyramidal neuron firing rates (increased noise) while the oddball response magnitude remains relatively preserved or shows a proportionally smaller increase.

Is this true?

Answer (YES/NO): YES